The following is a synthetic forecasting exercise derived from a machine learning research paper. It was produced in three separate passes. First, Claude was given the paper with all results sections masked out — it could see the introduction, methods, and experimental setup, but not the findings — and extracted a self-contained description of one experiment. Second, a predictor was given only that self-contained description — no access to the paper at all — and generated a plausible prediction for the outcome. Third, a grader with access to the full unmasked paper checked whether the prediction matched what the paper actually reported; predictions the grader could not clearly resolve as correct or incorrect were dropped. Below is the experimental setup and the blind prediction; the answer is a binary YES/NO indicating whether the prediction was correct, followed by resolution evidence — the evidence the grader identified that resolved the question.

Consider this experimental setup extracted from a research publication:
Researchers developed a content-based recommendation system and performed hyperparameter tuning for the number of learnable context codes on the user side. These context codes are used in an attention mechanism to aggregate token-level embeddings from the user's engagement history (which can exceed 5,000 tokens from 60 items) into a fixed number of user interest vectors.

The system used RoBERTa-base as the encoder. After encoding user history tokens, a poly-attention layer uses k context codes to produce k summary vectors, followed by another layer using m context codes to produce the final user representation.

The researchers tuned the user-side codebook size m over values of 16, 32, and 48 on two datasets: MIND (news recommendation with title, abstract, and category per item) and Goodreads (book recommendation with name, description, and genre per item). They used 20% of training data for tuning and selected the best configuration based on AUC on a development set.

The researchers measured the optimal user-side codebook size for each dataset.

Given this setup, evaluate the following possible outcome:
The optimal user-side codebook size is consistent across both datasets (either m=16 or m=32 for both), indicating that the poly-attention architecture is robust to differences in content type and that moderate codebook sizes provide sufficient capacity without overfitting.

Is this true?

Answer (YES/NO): YES